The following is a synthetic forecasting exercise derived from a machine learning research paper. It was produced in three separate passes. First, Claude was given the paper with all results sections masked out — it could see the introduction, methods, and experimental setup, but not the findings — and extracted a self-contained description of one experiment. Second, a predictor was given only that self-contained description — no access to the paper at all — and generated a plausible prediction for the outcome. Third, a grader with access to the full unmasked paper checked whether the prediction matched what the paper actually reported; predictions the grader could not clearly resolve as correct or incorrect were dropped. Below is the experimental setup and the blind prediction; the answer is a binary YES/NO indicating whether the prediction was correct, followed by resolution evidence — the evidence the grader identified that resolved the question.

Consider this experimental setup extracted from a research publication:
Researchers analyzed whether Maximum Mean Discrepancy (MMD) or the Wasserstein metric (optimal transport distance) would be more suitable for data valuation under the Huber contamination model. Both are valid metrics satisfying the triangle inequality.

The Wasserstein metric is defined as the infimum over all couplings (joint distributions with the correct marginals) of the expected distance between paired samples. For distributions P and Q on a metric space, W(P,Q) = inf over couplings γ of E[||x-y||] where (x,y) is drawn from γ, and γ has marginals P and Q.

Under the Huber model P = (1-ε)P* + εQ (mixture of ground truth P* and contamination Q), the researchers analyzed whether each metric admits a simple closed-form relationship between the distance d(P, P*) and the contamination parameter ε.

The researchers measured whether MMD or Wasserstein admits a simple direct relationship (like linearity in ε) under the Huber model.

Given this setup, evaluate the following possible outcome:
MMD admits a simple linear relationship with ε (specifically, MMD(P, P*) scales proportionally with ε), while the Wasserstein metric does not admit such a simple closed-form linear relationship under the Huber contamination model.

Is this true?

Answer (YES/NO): YES